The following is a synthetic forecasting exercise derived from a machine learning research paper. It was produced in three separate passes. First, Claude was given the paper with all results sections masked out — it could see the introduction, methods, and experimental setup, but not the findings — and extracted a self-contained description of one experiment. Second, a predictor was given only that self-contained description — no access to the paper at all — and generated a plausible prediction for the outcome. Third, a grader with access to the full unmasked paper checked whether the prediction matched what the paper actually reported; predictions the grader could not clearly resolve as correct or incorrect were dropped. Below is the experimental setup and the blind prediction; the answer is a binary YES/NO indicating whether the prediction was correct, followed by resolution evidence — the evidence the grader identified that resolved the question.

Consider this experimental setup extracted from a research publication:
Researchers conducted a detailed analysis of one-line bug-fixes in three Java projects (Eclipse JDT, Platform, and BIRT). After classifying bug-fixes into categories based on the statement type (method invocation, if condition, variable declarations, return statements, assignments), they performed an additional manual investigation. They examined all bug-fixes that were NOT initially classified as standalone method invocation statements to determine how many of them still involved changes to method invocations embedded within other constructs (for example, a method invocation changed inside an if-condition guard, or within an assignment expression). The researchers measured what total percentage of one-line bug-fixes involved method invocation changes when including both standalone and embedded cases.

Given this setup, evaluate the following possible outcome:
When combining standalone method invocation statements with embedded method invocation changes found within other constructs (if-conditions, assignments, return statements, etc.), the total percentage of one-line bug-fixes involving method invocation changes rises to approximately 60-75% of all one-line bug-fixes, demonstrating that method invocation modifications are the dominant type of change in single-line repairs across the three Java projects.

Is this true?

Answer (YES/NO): NO